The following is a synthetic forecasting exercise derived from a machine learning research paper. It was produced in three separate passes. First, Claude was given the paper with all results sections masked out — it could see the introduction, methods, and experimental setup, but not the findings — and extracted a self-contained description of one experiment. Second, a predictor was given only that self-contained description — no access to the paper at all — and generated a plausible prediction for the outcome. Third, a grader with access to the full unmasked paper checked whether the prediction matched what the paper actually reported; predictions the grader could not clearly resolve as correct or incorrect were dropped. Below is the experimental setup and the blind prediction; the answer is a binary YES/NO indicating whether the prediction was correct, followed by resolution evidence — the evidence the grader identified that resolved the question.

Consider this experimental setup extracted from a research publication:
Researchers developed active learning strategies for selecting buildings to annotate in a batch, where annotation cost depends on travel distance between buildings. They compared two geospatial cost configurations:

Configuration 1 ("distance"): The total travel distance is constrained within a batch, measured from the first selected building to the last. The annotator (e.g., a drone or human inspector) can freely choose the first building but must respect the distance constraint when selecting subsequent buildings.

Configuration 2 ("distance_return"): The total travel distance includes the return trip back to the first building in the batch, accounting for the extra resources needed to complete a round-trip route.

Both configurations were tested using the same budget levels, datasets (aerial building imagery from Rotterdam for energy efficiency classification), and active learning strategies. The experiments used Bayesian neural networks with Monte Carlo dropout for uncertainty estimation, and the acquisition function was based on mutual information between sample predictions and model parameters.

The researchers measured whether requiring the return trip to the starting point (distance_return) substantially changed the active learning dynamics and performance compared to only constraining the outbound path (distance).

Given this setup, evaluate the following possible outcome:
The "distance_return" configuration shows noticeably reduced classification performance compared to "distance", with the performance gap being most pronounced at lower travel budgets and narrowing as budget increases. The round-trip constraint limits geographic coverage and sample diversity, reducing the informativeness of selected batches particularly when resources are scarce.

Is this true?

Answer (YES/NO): NO